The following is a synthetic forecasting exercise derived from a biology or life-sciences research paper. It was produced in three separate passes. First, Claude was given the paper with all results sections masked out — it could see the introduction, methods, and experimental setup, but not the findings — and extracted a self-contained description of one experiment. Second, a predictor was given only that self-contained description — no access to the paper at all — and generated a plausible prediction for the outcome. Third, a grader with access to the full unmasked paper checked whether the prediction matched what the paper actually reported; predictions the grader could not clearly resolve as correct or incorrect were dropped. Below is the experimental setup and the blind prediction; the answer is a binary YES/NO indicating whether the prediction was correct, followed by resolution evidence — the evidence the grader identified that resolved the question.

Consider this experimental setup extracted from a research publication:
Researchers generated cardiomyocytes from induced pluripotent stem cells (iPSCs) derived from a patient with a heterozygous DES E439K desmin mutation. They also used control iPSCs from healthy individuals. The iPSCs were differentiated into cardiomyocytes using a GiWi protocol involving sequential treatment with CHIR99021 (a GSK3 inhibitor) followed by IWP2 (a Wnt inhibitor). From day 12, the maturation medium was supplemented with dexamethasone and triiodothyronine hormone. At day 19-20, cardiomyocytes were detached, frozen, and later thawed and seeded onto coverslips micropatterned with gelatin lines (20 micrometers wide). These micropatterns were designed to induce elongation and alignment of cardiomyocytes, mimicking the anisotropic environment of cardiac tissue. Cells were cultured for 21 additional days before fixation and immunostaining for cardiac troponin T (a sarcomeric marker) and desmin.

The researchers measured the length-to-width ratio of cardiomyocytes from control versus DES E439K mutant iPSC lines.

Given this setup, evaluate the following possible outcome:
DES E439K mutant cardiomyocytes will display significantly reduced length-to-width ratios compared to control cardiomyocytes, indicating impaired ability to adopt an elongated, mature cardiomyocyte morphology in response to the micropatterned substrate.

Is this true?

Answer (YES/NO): NO